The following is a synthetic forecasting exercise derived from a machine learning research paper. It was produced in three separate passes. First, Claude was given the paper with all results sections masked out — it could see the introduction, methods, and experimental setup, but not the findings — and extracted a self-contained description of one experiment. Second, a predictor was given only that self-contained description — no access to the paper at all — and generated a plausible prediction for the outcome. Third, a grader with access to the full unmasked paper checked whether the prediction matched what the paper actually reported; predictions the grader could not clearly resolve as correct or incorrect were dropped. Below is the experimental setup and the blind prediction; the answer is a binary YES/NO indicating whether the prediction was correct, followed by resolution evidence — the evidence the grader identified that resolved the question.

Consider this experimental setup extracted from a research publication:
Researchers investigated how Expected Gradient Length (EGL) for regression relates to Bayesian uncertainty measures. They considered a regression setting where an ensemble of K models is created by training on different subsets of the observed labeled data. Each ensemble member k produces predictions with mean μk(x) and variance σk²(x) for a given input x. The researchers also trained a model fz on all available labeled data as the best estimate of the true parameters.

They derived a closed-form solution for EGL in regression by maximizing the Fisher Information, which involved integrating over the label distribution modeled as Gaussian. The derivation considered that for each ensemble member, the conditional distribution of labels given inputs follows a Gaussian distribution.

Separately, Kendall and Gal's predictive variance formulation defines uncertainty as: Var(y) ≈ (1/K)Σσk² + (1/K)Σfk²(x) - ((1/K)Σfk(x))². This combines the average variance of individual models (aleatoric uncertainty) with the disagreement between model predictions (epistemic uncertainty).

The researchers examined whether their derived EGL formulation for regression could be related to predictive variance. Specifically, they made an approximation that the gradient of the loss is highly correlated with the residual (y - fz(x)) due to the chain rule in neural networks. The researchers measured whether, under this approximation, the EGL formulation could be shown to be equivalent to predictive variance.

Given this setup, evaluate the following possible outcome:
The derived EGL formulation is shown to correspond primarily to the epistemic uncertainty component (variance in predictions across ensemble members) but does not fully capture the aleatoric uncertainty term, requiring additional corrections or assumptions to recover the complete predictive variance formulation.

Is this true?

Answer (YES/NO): NO